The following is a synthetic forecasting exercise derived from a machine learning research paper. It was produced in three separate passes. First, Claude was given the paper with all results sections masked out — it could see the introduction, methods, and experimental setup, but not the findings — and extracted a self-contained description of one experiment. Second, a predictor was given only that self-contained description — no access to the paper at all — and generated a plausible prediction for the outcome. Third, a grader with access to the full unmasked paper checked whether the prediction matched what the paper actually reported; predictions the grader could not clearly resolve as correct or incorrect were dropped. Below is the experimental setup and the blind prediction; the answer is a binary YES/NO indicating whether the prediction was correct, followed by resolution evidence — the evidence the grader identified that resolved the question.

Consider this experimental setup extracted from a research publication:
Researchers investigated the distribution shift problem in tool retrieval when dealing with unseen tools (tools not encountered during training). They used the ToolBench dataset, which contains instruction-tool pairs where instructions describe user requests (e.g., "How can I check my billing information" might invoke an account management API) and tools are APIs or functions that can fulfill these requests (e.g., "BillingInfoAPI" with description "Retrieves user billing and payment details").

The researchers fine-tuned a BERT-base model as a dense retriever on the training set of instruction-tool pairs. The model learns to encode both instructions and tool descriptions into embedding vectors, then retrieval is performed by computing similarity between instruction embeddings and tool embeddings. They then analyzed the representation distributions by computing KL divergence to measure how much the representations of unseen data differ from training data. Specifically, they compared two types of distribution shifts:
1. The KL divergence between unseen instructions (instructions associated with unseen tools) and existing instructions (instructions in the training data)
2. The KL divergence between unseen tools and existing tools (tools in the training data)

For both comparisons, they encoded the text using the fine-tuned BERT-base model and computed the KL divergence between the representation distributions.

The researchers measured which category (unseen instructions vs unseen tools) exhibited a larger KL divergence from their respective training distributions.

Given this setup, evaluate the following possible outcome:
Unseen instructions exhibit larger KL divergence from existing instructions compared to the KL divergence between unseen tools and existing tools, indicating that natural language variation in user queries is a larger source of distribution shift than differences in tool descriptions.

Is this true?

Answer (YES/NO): NO